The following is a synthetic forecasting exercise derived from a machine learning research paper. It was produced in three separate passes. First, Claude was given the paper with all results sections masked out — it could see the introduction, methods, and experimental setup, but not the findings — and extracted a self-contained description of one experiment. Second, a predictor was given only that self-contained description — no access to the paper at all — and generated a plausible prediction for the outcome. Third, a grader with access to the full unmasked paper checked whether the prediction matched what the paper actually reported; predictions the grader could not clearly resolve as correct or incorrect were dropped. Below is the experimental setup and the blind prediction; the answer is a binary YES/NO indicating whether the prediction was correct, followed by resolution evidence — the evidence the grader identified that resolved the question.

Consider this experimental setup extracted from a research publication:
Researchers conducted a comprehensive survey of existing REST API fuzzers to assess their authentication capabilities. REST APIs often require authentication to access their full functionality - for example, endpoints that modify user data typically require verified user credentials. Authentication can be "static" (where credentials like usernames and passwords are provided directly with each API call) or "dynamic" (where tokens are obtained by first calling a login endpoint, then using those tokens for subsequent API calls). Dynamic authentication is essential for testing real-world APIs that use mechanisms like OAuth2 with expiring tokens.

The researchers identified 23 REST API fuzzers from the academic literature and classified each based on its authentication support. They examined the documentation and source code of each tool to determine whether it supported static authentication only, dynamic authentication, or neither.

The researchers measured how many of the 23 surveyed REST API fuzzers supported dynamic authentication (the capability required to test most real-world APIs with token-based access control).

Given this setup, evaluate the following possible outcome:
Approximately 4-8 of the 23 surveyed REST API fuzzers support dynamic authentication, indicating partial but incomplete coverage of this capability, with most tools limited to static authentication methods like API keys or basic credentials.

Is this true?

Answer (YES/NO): YES